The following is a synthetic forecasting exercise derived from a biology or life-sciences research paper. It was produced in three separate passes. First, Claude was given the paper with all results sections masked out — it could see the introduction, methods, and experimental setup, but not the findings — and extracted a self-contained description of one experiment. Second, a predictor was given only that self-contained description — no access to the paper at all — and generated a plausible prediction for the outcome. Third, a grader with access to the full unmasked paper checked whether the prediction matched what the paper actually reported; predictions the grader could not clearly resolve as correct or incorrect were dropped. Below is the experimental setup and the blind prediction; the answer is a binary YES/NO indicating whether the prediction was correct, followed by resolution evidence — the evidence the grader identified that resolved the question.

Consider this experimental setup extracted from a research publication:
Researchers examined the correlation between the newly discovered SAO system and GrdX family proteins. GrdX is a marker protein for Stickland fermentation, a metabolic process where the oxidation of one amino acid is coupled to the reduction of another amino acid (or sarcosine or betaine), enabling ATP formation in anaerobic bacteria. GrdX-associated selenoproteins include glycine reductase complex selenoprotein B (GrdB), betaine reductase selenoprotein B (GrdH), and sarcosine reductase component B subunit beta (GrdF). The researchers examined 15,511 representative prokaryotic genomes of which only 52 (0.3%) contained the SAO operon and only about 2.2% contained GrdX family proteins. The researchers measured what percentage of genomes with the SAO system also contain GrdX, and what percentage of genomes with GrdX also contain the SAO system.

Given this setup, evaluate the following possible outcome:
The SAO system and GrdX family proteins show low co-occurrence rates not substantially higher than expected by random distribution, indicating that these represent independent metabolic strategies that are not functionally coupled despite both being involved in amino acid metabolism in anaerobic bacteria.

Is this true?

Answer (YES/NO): NO